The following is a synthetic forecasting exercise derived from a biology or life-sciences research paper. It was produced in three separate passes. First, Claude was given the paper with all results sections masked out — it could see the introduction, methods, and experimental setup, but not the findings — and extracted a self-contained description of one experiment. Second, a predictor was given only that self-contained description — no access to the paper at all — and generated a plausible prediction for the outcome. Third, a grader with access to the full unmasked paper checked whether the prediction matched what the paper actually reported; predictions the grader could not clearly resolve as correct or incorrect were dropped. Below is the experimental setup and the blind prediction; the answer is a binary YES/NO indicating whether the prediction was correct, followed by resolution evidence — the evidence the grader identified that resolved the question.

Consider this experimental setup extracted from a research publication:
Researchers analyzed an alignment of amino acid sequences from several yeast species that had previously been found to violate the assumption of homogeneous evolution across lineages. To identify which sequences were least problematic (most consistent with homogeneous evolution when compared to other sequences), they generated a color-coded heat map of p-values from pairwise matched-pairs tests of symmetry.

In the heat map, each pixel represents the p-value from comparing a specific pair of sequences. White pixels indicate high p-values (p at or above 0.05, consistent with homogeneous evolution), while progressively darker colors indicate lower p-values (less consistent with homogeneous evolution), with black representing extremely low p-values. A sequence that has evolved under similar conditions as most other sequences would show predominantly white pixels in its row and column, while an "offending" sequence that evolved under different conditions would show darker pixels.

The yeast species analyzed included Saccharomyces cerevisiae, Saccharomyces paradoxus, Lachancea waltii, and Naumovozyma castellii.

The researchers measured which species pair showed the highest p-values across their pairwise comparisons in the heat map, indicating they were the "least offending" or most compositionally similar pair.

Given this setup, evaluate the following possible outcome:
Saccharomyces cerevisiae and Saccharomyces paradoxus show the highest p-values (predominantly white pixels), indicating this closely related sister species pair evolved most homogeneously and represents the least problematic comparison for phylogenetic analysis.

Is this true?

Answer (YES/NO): YES